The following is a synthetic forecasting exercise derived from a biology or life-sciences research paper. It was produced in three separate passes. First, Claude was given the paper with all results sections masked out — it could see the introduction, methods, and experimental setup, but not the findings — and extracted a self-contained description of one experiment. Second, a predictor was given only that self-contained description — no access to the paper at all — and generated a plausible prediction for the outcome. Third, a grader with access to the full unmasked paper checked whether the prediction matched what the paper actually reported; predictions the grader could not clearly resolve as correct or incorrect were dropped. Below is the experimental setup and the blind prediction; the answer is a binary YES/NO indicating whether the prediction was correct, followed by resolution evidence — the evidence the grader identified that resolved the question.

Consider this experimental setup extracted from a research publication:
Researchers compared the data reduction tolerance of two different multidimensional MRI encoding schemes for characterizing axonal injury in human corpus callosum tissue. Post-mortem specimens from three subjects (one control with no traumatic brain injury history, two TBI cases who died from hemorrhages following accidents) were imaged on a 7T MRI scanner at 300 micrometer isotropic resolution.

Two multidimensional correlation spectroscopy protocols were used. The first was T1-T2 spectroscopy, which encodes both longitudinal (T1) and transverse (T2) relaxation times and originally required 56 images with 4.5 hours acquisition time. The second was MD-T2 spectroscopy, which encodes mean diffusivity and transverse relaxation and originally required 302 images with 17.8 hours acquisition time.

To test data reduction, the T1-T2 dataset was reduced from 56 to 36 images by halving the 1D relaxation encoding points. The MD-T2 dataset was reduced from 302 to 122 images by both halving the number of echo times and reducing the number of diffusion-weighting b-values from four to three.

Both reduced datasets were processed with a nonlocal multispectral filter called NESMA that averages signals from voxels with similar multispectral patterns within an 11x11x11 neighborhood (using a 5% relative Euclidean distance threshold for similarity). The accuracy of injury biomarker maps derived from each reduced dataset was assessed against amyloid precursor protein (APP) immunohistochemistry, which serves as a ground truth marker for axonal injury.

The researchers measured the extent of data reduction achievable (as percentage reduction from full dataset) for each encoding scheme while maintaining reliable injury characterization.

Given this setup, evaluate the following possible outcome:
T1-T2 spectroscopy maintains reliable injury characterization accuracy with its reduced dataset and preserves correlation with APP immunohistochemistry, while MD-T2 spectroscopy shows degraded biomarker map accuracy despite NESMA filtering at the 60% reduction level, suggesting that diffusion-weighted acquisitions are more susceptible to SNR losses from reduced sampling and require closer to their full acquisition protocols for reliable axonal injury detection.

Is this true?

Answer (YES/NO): NO